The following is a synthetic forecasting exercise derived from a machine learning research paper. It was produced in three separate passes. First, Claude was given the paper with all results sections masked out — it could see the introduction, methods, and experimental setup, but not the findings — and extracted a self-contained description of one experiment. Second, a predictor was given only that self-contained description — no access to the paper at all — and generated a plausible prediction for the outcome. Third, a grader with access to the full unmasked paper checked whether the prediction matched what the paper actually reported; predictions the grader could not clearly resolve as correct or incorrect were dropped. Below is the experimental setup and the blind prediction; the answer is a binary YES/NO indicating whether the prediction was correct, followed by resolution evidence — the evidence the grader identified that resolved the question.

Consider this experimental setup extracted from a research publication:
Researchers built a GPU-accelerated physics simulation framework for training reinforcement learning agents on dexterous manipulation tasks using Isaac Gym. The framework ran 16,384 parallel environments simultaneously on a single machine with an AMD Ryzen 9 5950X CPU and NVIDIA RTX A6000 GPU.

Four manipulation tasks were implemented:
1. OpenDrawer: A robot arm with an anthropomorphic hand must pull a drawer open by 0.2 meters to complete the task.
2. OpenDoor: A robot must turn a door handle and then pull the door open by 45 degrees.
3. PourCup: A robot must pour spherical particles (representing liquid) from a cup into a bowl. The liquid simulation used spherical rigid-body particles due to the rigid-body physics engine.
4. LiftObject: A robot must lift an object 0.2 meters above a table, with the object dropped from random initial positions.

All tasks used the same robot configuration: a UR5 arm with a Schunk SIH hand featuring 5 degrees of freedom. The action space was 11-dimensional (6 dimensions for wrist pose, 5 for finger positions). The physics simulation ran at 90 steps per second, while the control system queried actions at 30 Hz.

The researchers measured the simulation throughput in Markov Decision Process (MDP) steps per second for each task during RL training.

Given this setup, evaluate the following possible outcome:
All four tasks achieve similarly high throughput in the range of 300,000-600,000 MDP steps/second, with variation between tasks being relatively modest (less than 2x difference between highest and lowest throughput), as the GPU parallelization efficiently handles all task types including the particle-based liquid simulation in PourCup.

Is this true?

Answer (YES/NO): NO